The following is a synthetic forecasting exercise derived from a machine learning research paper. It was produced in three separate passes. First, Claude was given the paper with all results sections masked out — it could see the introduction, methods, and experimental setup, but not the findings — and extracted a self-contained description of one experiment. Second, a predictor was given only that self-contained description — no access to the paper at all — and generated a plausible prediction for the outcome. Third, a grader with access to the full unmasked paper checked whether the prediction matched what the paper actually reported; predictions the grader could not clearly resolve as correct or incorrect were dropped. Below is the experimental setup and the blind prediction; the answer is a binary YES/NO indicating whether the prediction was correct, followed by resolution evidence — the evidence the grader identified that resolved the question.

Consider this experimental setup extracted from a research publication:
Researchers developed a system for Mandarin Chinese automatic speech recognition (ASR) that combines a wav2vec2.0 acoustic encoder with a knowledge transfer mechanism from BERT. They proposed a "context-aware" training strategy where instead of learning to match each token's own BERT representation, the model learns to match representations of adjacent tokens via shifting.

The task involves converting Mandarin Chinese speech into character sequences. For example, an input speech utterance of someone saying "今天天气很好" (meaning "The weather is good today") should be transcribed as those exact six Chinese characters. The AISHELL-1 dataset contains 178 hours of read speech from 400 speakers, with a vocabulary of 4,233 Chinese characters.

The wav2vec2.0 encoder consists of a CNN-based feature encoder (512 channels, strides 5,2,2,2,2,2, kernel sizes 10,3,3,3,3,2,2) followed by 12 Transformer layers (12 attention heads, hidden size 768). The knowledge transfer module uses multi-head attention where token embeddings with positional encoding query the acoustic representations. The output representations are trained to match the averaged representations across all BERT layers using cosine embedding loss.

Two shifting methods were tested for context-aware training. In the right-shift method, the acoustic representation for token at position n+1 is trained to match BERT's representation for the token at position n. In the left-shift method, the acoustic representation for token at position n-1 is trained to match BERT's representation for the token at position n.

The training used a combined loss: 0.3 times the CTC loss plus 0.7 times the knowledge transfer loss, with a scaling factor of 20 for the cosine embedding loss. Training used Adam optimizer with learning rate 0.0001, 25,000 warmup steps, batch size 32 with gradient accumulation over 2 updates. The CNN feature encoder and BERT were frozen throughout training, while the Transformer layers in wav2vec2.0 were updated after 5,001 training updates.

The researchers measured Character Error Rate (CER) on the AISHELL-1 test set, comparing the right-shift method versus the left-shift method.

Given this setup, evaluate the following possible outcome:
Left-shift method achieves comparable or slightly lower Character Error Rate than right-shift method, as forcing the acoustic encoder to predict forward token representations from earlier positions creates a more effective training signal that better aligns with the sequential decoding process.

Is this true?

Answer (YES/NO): NO